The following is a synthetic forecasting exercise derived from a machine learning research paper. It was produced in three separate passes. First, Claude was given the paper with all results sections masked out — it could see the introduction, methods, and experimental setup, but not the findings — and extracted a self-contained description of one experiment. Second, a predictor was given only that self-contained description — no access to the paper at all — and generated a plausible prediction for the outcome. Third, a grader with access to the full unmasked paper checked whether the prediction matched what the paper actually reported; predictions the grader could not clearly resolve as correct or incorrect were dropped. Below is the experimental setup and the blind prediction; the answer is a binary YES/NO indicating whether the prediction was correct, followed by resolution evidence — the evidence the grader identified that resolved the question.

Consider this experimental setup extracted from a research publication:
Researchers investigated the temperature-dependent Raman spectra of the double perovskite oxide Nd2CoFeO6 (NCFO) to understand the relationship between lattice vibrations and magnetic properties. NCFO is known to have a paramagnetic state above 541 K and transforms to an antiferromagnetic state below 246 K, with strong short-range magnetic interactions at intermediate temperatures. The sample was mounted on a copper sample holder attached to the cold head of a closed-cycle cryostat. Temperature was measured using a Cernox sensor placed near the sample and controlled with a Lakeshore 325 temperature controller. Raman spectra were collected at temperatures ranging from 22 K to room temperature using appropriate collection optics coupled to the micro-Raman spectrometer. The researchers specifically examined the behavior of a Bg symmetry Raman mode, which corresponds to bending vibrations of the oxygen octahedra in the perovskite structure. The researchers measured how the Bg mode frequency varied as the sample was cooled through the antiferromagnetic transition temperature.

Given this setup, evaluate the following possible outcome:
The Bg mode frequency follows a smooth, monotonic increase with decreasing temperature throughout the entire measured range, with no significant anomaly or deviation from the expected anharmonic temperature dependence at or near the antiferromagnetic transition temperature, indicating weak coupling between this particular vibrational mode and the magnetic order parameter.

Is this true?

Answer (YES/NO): NO